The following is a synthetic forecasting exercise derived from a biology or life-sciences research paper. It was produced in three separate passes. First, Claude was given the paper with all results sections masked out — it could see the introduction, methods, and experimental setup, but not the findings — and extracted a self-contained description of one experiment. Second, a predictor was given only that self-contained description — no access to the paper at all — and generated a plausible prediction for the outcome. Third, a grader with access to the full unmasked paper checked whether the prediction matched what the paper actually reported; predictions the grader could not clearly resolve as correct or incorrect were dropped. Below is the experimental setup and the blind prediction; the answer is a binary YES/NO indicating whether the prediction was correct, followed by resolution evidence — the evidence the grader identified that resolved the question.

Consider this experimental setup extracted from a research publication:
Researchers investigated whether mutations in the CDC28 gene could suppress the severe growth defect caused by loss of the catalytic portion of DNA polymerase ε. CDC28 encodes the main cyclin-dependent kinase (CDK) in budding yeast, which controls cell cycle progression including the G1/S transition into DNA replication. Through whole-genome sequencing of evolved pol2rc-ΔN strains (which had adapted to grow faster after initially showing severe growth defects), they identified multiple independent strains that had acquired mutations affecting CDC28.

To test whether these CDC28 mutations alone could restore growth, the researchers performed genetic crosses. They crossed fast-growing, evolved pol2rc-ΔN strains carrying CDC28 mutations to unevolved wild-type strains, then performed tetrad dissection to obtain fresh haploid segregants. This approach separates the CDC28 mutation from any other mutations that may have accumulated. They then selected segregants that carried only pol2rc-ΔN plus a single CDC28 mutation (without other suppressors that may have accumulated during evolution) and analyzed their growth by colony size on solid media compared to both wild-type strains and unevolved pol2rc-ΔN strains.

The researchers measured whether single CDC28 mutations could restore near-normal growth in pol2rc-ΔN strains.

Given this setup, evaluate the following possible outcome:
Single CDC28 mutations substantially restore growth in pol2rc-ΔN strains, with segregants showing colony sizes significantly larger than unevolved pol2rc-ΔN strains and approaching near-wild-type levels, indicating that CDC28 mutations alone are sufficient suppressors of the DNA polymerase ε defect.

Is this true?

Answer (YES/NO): YES